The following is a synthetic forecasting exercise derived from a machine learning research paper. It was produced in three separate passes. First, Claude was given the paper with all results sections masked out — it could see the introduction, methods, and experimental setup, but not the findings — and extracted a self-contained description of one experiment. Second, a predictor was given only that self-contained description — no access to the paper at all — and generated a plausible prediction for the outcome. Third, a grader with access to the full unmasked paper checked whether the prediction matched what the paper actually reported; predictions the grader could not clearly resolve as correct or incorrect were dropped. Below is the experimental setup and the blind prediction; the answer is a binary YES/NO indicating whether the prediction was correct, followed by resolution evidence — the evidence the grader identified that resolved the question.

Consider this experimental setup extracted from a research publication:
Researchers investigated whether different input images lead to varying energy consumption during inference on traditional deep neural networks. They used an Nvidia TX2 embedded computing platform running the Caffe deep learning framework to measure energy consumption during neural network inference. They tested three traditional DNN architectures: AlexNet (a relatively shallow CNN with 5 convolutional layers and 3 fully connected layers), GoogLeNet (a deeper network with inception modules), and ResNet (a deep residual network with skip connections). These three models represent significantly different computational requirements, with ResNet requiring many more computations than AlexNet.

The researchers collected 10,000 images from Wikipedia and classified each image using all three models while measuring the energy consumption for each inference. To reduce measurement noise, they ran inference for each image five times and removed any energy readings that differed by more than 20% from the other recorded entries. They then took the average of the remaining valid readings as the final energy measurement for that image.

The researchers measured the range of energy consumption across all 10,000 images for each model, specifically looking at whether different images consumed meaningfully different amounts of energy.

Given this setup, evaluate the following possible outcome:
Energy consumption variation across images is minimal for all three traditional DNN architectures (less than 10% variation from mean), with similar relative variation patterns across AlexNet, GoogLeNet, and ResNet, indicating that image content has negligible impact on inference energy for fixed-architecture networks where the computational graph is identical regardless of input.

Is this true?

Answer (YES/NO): NO